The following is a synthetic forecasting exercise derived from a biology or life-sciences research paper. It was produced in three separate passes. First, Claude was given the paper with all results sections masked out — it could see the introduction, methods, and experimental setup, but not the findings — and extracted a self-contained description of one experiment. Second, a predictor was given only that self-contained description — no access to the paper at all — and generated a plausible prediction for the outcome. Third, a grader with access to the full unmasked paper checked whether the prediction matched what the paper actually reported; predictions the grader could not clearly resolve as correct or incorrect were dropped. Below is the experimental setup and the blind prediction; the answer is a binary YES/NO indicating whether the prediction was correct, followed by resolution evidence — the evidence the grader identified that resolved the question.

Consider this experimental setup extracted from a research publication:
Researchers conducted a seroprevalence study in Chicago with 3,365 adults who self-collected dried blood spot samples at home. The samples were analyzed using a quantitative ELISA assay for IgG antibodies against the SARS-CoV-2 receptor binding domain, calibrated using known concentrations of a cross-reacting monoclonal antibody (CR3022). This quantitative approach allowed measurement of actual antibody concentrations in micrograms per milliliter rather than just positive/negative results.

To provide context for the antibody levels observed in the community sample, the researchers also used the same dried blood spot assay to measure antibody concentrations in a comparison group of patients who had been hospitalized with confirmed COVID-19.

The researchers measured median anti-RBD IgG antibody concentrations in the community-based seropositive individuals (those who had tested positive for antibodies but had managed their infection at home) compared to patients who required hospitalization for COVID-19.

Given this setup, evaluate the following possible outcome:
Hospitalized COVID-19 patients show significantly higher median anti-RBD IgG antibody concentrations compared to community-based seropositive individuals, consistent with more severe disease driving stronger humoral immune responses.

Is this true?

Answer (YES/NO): YES